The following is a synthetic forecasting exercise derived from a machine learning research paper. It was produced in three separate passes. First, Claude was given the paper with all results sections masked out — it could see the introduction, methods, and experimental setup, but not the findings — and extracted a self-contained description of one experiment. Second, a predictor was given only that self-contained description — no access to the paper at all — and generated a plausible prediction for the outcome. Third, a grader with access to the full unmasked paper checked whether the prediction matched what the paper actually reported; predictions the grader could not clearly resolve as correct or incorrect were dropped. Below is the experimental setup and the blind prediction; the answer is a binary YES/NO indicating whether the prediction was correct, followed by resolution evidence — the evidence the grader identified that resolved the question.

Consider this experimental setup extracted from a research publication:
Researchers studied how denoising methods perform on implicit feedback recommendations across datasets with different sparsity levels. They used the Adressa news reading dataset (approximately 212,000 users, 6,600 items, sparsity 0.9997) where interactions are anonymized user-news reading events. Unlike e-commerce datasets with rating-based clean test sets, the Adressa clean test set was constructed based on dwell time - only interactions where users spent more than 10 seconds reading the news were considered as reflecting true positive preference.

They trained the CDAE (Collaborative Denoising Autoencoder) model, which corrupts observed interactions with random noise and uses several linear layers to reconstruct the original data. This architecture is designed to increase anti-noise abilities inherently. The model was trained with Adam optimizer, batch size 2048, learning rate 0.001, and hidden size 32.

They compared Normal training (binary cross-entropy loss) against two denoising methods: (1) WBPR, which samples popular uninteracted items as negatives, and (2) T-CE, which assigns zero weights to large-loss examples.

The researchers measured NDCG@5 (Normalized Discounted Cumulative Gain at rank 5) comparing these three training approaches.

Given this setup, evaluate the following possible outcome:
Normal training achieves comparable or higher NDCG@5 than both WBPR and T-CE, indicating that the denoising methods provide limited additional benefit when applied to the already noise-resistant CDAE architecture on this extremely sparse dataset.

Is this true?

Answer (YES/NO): YES